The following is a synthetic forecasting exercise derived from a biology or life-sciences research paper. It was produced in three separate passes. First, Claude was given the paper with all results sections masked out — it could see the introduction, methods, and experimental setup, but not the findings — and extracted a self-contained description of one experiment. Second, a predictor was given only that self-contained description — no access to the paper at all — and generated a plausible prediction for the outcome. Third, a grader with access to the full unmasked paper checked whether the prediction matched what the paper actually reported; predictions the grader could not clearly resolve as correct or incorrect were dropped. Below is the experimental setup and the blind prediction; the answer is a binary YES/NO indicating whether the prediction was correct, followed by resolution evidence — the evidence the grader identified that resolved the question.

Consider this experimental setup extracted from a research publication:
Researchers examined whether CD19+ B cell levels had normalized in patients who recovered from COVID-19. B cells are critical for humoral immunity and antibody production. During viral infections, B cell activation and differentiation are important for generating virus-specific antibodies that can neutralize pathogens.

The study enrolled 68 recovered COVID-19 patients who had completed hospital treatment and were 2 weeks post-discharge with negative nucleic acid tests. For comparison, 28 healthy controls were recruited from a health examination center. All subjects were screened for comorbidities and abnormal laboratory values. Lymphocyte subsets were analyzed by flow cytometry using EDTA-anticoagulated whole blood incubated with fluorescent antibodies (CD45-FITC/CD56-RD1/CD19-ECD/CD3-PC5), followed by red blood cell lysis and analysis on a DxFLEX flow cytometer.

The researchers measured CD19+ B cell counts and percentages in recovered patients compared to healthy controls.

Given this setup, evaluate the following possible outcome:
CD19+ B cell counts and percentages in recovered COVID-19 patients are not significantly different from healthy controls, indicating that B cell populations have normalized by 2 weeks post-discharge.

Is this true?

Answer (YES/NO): NO